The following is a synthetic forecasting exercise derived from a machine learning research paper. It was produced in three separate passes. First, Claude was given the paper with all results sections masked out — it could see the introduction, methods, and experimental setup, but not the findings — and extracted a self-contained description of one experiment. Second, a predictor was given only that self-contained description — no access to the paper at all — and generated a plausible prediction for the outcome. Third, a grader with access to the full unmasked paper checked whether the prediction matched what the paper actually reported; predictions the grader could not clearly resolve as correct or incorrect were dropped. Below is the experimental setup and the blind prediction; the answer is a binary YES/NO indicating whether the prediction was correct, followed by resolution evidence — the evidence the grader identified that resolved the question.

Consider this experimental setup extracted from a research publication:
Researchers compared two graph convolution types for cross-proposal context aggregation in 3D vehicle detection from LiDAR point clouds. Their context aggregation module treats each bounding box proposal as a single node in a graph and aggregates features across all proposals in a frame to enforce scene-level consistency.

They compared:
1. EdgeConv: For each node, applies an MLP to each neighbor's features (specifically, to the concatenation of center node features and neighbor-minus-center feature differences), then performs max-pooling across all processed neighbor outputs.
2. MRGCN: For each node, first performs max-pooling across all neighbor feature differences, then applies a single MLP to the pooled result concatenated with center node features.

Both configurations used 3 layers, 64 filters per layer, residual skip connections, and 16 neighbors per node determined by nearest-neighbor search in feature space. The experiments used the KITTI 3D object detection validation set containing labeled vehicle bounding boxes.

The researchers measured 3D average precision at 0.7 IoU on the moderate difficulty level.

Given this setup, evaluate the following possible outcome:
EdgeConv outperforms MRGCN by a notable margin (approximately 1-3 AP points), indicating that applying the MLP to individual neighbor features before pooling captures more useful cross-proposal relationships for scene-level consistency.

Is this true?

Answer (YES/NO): YES